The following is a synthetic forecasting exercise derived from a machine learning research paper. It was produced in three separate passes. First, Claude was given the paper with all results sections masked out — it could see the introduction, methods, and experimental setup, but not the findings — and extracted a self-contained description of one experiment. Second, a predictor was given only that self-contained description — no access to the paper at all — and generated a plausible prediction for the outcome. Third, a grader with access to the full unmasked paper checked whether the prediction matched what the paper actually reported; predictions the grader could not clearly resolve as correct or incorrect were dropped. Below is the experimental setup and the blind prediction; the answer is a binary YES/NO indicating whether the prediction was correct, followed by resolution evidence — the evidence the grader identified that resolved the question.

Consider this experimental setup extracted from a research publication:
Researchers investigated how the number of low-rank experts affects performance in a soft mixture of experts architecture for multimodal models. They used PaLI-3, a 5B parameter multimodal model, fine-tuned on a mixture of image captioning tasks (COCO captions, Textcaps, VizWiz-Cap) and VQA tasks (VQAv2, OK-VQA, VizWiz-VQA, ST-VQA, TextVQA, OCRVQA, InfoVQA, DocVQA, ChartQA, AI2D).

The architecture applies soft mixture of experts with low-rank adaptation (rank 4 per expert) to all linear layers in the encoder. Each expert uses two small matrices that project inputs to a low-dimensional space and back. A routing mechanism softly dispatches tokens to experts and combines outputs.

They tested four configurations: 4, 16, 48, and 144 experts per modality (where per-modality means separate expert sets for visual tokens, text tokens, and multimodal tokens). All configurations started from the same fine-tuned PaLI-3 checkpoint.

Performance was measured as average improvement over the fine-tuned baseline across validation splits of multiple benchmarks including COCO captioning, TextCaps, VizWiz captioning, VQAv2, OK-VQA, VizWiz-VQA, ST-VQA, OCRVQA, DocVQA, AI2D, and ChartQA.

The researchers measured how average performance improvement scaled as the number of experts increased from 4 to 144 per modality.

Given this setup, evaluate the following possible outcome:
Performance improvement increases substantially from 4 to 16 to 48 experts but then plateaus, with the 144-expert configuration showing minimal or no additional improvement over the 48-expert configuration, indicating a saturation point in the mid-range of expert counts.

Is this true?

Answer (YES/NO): NO